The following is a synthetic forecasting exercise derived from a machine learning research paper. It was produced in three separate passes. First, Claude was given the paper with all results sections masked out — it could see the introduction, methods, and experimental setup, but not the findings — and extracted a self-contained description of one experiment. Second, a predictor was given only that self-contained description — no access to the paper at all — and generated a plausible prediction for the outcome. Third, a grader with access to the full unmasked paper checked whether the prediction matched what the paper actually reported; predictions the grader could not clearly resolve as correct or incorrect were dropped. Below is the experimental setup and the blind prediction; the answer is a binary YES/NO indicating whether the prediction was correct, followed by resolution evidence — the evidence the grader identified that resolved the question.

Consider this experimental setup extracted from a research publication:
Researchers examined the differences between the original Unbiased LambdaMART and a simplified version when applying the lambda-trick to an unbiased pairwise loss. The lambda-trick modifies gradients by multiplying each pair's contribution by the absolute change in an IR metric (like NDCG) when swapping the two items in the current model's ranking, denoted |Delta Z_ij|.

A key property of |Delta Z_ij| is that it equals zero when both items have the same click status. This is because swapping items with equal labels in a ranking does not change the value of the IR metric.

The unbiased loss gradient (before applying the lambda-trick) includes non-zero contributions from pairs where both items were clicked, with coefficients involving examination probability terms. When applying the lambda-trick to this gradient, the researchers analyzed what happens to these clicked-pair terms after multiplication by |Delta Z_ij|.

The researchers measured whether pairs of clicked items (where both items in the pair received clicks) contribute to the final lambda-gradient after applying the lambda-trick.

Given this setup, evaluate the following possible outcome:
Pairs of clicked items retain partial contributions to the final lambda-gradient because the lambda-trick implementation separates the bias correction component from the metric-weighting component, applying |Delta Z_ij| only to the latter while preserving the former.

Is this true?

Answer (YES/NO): NO